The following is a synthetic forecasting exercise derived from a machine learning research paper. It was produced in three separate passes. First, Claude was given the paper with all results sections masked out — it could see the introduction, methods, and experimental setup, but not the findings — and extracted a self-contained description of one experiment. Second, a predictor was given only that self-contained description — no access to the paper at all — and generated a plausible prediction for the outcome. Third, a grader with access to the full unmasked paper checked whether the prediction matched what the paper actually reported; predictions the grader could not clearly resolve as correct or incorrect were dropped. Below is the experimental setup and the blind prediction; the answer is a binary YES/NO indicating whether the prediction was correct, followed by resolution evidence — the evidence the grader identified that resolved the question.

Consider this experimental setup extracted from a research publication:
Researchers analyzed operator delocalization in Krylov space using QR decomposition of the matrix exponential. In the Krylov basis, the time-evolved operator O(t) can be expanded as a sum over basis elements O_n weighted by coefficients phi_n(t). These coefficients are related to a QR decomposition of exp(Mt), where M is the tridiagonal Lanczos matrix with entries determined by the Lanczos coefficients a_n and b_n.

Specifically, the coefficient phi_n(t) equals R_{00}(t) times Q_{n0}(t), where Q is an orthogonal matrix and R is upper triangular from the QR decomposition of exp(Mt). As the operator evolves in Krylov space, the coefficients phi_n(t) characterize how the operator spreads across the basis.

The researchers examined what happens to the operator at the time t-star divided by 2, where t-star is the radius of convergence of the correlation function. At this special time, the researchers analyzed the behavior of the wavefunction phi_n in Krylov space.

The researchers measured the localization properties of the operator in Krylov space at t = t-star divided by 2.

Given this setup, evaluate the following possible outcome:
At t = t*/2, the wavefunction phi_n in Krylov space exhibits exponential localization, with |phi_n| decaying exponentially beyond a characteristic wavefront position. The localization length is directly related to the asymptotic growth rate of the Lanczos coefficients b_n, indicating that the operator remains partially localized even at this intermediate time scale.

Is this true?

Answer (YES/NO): NO